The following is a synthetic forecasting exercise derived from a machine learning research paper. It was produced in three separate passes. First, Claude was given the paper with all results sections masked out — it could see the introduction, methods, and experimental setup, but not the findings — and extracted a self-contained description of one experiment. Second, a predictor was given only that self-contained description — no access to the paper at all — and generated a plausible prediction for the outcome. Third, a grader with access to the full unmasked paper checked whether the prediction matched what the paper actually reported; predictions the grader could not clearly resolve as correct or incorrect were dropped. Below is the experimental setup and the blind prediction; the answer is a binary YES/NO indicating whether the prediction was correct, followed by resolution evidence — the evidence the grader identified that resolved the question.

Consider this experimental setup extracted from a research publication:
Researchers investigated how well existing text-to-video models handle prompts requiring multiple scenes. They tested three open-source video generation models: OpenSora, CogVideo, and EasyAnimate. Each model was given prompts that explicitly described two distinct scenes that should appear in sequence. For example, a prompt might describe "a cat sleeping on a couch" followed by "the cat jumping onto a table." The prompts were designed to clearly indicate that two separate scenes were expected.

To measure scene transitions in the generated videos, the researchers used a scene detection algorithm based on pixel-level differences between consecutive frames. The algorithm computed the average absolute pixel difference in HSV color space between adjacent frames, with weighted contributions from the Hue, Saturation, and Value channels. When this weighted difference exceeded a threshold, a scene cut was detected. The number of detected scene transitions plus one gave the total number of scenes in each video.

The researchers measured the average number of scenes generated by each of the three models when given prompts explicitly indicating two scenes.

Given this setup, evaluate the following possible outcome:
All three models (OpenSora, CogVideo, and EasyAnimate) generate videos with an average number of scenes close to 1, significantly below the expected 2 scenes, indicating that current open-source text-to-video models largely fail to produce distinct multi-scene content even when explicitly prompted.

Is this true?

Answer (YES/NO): NO